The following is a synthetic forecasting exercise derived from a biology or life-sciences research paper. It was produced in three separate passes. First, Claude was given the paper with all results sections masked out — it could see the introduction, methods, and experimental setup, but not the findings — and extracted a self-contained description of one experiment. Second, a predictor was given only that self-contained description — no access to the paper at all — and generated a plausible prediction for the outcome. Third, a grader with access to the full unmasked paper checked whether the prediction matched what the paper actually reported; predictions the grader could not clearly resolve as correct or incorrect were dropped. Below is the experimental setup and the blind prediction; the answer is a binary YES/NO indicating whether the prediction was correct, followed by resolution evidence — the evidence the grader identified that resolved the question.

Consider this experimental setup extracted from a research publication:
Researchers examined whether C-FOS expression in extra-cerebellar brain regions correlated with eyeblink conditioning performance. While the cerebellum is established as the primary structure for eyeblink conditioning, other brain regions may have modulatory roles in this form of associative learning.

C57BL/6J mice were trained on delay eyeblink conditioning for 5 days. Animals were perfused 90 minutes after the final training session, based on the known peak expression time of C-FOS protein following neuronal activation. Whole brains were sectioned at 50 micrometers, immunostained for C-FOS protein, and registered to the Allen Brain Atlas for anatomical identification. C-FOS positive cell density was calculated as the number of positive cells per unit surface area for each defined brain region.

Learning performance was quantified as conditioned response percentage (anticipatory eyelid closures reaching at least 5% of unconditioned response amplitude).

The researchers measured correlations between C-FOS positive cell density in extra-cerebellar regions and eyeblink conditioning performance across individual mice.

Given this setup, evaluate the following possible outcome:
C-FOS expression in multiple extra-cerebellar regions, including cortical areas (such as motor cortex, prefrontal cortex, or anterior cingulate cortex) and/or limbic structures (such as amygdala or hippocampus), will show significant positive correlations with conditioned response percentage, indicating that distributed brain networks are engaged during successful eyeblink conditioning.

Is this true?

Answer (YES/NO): YES